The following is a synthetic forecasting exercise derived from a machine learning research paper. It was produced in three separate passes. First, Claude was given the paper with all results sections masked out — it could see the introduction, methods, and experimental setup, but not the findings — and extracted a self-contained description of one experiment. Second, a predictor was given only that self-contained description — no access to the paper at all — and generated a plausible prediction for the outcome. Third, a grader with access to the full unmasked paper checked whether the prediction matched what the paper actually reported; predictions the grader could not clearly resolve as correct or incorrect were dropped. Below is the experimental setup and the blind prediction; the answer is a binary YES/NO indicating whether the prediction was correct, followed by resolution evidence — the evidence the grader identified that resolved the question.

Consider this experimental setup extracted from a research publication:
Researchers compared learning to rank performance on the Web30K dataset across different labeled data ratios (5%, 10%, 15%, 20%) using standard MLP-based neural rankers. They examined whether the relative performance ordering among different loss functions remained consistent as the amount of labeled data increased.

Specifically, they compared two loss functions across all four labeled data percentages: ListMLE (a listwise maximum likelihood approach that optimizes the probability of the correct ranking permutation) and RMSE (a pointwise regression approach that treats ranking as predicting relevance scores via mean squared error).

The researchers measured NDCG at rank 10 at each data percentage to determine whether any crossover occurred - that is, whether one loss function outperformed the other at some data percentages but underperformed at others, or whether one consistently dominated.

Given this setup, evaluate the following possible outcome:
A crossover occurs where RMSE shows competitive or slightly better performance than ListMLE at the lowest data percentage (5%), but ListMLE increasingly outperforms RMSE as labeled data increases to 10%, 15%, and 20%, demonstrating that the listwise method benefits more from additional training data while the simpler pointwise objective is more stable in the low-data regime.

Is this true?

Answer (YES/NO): NO